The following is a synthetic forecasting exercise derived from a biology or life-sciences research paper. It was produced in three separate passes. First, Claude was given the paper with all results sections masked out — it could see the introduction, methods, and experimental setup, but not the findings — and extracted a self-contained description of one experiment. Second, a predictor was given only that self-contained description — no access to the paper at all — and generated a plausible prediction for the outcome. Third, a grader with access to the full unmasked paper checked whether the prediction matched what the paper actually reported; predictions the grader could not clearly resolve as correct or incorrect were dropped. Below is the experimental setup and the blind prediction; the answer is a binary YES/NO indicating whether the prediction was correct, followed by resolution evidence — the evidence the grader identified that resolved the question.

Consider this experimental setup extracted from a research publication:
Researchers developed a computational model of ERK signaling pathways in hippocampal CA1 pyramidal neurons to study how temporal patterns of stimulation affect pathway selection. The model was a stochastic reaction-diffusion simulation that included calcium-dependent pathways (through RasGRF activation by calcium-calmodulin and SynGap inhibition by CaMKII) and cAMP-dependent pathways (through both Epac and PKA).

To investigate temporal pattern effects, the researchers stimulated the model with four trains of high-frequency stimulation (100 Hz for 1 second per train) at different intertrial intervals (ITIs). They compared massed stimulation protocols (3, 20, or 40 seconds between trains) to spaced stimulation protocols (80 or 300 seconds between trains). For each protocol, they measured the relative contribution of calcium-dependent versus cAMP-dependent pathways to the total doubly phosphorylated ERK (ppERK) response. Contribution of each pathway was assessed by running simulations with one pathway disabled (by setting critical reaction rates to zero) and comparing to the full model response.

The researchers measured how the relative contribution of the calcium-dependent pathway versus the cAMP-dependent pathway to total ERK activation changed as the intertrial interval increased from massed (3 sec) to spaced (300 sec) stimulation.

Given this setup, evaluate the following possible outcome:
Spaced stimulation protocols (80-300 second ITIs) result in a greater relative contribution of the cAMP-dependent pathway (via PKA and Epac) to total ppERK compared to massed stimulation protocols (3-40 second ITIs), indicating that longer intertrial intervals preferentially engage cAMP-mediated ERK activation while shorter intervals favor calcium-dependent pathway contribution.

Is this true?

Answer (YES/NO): YES